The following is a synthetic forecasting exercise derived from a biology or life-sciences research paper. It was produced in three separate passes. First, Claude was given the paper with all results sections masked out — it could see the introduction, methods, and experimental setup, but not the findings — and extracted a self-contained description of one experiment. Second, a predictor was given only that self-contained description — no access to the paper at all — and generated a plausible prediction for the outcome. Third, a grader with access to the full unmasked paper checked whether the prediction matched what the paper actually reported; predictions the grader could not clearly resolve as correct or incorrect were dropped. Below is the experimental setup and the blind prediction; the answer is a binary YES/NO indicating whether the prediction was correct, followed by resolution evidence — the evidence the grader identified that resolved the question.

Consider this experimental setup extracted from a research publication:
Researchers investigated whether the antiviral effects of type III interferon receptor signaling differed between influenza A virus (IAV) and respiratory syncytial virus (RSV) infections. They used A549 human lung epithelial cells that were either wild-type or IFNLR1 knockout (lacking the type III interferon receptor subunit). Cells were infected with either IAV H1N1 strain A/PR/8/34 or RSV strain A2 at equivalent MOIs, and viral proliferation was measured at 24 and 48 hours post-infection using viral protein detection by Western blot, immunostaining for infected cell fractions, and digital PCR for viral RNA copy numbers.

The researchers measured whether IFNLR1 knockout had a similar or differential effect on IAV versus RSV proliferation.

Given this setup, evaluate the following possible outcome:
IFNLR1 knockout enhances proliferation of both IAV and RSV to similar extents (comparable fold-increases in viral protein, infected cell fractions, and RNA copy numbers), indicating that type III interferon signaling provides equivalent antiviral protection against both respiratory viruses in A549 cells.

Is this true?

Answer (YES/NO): NO